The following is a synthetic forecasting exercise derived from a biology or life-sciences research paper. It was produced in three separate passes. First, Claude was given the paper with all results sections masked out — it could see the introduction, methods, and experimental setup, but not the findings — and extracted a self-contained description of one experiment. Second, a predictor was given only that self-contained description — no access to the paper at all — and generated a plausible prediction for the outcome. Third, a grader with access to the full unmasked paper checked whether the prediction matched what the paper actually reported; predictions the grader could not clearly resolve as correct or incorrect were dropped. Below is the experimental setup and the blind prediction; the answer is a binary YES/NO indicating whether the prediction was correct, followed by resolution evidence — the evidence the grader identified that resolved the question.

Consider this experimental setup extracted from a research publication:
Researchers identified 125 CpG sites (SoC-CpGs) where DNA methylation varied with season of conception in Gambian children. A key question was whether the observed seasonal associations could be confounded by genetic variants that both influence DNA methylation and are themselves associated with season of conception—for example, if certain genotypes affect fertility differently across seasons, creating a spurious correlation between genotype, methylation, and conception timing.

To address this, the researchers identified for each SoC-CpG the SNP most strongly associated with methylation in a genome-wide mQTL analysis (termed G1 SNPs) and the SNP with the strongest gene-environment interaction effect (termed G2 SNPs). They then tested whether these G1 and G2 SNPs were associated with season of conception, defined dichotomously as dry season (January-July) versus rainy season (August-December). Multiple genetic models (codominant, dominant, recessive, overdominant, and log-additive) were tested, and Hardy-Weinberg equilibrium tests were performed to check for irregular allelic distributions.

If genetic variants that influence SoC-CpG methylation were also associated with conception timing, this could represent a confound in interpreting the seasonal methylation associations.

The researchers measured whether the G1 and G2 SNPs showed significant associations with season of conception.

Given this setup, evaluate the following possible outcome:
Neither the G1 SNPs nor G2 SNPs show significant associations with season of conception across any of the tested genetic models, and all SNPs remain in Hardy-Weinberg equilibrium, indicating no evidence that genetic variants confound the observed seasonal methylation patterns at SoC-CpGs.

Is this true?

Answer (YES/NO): YES